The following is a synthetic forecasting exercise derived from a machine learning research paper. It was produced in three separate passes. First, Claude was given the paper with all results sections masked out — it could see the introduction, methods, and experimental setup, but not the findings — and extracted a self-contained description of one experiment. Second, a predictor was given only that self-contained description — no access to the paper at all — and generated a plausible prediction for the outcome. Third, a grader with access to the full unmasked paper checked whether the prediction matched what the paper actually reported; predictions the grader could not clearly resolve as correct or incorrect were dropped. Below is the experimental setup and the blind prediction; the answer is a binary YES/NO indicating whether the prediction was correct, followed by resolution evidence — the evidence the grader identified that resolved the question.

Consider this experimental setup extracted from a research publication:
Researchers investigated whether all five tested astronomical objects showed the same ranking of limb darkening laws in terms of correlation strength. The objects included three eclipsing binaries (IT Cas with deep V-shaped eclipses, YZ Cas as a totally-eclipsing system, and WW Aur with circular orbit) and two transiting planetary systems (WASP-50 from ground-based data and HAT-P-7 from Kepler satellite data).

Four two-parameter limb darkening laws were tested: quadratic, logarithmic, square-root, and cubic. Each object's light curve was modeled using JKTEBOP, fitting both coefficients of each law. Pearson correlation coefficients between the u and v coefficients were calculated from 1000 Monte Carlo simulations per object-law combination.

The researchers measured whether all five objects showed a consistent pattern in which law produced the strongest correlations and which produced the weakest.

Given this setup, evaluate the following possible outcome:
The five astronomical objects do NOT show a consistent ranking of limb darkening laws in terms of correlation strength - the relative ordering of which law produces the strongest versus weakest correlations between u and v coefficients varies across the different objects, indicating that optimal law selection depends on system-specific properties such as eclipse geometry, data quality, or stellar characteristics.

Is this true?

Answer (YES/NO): NO